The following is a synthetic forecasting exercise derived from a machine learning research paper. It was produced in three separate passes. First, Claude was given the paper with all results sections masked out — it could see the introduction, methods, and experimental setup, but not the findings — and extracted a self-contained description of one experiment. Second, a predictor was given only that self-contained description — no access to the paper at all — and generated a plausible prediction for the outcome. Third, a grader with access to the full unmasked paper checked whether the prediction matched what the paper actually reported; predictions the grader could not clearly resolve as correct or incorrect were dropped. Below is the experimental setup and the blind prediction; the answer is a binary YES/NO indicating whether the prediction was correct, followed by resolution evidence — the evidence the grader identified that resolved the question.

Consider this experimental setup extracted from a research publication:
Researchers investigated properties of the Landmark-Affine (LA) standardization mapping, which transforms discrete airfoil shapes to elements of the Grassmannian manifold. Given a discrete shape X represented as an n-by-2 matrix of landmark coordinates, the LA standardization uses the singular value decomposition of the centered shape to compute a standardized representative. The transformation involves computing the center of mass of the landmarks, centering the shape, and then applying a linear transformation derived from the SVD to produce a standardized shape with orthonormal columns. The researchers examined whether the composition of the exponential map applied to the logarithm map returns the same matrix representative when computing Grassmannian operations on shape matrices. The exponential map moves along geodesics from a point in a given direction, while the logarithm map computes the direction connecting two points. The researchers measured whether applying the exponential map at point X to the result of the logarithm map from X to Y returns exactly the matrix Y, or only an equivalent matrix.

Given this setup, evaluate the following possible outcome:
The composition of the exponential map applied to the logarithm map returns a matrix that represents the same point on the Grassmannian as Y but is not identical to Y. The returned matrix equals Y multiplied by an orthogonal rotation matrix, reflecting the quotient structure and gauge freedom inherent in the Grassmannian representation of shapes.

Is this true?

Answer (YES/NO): YES